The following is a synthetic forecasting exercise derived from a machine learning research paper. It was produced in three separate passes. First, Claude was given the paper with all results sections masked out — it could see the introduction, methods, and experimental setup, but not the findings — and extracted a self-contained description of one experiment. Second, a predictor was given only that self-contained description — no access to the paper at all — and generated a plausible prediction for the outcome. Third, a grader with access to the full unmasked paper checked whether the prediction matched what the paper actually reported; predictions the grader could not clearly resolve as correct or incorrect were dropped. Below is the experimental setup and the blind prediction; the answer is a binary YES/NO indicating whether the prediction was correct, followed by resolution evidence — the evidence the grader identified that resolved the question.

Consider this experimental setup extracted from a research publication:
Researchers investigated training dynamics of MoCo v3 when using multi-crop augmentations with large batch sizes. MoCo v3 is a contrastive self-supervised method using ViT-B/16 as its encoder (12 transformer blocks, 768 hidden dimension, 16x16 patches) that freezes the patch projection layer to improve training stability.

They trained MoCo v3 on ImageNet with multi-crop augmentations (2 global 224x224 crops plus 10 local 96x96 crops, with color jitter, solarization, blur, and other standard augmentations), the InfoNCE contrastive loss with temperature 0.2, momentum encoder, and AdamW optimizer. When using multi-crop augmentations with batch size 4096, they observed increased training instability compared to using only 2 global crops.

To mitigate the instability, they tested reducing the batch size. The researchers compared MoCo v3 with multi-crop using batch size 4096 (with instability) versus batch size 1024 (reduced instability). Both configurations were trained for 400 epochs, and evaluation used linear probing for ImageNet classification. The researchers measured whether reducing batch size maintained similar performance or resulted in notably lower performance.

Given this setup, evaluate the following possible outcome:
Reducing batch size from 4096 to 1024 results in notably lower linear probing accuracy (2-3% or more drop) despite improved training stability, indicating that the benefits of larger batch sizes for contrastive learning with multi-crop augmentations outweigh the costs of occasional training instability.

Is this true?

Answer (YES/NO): NO